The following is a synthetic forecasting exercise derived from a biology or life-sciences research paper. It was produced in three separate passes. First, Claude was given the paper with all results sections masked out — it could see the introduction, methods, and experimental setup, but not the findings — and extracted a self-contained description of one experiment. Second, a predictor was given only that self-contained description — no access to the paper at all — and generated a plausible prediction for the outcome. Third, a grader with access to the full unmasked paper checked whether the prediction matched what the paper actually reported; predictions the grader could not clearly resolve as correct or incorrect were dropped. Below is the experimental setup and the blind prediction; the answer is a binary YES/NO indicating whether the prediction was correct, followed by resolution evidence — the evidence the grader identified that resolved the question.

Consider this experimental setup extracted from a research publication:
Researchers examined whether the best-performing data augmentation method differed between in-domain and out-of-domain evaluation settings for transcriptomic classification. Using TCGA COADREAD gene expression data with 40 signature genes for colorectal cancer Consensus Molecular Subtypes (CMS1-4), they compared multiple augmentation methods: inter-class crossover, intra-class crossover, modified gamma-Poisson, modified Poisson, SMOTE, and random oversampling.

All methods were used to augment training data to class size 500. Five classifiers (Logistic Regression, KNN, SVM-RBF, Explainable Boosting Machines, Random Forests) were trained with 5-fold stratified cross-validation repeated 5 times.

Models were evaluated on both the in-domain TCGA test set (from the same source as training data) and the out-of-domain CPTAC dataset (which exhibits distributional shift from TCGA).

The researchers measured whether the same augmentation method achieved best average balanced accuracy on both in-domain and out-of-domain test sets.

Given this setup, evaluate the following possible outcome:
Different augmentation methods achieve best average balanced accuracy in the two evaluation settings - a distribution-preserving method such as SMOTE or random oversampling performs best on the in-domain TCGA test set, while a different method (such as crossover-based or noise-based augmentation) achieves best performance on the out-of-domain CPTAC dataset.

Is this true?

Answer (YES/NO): NO